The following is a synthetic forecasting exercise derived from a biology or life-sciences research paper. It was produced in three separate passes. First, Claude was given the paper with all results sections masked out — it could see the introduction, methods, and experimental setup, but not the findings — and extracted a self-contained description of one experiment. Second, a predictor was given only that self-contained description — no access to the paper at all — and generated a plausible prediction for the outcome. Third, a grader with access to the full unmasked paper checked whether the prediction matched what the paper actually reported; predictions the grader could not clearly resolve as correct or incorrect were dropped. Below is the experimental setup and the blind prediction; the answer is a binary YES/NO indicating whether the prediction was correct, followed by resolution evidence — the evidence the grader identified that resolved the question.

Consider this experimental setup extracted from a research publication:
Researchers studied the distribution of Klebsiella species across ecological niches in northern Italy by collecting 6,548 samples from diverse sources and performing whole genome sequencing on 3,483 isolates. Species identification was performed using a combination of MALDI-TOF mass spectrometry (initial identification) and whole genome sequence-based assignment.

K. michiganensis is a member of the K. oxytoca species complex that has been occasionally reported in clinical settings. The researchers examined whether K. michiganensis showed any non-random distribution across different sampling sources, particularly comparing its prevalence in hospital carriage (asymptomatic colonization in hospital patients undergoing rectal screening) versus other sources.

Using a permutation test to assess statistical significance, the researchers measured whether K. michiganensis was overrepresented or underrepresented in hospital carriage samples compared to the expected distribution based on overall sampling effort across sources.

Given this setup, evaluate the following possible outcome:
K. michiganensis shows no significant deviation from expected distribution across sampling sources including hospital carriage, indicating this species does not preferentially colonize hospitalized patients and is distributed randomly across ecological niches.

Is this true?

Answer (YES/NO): NO